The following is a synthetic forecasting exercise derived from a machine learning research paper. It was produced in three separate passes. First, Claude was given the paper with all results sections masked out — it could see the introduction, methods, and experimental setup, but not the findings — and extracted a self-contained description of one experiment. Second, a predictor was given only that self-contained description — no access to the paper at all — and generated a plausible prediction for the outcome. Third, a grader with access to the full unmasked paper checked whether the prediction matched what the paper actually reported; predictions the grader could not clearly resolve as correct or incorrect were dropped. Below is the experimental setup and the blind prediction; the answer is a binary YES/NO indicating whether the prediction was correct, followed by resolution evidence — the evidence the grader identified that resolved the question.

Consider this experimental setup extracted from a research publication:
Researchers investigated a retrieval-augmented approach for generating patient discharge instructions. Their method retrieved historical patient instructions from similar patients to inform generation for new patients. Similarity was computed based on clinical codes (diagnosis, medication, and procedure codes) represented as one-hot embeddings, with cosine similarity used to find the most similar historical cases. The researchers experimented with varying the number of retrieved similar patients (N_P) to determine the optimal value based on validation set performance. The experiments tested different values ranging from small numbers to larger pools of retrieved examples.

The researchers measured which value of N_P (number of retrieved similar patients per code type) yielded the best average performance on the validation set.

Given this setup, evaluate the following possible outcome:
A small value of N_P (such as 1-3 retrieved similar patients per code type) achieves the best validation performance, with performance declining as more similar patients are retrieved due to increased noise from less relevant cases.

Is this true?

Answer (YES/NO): NO